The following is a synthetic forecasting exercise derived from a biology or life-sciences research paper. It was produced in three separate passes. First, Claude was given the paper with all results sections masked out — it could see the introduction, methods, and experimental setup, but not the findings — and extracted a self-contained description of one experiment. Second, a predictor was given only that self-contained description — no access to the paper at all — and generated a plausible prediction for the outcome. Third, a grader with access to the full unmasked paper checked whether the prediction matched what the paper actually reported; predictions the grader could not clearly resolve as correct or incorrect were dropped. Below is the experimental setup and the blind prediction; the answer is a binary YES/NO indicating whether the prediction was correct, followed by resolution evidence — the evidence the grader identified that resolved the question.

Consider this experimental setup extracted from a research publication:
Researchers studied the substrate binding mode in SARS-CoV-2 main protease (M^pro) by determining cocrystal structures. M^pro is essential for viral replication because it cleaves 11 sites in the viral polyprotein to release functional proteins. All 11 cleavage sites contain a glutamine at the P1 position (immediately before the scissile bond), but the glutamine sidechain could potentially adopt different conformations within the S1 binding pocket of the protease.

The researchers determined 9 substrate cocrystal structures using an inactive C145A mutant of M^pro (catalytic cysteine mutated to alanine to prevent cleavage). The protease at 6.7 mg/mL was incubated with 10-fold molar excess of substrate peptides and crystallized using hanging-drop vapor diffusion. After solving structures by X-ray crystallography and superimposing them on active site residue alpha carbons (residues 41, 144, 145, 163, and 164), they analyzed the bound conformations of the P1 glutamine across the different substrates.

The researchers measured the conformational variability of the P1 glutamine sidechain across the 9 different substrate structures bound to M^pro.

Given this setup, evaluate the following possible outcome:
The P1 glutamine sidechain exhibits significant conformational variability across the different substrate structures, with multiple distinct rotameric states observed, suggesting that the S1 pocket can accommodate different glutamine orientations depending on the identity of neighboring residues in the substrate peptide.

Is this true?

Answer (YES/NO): NO